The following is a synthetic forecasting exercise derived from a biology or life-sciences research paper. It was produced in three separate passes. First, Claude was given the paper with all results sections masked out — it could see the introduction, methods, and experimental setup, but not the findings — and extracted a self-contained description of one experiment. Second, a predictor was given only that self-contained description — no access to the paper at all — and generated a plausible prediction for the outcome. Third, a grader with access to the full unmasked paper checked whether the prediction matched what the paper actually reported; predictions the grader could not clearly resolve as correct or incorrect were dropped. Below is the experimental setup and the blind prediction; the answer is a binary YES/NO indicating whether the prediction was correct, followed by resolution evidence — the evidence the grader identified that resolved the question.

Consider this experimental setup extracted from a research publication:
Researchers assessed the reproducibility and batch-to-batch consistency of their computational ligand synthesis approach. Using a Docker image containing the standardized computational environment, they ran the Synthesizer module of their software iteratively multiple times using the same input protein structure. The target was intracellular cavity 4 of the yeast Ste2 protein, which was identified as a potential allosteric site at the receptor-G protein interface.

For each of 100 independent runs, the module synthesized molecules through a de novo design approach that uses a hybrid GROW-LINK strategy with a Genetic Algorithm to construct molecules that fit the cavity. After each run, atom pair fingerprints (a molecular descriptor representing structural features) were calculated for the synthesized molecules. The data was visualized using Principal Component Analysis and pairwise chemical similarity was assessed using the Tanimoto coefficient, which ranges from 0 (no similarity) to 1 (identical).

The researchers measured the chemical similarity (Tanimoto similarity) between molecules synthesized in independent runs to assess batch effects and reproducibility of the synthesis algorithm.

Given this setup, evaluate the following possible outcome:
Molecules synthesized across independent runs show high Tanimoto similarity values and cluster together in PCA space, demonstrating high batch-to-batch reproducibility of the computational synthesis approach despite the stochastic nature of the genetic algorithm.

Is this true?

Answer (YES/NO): NO